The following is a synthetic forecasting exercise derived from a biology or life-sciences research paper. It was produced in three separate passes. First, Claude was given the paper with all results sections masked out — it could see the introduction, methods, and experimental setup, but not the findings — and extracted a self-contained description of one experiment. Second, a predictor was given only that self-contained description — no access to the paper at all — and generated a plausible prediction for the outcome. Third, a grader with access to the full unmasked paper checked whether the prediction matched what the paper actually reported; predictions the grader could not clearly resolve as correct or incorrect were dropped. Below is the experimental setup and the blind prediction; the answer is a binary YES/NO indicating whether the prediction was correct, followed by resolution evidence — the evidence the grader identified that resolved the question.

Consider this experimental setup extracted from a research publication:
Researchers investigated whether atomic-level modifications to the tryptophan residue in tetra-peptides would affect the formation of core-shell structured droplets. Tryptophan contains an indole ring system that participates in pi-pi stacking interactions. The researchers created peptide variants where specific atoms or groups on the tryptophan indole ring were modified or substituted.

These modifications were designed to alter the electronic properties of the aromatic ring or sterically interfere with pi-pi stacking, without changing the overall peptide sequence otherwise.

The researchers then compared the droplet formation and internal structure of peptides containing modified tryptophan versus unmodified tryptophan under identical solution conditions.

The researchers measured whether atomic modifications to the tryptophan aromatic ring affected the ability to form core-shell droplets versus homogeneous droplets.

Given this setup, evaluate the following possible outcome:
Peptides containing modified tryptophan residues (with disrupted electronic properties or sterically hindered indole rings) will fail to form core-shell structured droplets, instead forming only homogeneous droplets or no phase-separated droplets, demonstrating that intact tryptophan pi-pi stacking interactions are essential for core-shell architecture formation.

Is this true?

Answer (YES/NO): YES